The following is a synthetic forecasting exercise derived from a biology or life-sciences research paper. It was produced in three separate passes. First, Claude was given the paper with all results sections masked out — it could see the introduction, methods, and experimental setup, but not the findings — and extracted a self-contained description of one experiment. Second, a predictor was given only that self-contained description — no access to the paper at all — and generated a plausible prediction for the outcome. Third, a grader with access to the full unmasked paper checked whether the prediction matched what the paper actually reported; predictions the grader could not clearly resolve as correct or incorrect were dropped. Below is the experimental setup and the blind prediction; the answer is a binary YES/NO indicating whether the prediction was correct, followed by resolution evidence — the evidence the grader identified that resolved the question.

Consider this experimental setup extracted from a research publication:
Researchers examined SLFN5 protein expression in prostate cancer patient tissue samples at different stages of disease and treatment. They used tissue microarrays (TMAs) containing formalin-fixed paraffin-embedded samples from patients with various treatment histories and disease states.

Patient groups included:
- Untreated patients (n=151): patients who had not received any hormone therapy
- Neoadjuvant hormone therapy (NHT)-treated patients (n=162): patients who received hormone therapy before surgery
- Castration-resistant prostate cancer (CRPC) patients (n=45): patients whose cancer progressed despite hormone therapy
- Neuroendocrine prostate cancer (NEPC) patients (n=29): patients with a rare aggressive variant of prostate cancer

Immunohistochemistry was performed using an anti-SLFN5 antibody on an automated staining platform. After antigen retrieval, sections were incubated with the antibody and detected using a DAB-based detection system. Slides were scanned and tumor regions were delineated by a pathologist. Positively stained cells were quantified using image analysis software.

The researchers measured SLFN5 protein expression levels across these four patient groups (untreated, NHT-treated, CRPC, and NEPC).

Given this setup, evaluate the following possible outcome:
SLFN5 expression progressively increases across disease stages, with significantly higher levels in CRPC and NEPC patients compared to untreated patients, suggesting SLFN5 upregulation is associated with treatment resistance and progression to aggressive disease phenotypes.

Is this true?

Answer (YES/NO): NO